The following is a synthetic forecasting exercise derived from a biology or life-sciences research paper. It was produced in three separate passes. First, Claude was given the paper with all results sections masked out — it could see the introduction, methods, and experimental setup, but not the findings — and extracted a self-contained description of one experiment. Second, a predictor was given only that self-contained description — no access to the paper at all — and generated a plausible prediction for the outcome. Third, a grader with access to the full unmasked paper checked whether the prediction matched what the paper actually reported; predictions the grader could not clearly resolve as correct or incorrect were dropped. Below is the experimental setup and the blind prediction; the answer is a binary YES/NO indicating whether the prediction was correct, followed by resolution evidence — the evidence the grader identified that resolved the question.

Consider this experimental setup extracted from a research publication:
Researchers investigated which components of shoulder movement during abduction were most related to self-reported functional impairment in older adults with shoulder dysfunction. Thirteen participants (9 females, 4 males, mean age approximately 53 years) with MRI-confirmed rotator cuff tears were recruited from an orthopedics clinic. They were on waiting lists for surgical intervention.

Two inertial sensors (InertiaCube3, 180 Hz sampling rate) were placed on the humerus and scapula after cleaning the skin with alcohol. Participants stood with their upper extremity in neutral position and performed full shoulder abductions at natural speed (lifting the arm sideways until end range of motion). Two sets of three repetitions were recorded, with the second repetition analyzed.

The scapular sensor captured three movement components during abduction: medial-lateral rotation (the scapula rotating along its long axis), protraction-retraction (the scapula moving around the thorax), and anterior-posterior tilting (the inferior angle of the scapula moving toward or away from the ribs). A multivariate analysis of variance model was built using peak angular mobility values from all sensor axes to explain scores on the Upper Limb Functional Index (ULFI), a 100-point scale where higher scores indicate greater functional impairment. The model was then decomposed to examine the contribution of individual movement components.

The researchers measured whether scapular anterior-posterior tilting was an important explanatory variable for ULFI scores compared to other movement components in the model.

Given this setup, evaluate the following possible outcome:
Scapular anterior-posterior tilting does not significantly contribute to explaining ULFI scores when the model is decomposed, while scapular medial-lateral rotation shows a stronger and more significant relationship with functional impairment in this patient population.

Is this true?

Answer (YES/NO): YES